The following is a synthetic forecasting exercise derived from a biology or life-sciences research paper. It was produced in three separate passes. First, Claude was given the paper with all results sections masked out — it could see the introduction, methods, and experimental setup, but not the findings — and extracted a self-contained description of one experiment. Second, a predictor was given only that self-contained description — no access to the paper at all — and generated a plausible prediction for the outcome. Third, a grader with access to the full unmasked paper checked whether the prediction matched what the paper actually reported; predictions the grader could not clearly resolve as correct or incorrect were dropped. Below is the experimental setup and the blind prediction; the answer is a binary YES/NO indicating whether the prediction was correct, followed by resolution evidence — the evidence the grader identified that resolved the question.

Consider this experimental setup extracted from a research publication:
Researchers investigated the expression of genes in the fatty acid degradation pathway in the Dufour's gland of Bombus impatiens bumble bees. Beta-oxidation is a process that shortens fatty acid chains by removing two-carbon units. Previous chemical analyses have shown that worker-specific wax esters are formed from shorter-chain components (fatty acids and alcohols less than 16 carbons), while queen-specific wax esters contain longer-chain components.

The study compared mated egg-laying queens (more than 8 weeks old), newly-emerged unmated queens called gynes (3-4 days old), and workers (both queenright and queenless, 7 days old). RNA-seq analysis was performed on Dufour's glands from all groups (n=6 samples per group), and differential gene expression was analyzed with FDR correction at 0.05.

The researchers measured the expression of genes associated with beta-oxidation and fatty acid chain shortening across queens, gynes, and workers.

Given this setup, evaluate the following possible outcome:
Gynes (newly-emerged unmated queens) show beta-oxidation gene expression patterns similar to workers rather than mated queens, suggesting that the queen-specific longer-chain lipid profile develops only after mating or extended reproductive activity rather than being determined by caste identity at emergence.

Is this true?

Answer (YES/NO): NO